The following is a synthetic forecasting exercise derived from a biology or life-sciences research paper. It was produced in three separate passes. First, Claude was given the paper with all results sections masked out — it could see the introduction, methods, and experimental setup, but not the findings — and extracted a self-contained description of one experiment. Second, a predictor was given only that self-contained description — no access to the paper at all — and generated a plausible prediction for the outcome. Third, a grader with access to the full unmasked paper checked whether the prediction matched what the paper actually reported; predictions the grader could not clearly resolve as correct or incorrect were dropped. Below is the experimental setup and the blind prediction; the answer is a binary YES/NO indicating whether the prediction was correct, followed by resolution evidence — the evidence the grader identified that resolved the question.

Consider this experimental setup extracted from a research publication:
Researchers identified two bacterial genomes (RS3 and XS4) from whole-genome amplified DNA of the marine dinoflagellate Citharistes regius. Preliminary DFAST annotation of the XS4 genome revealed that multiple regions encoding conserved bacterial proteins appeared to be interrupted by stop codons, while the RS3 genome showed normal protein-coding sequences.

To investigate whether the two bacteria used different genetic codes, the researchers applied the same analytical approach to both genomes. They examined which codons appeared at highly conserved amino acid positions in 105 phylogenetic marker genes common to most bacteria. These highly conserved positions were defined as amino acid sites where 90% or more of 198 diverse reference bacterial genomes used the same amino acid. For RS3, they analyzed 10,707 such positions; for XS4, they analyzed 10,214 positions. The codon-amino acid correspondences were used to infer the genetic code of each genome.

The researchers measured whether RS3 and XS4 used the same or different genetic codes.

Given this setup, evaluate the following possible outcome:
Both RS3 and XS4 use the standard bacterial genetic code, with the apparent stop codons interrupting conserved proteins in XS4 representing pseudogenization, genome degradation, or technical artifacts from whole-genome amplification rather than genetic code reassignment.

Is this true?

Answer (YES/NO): NO